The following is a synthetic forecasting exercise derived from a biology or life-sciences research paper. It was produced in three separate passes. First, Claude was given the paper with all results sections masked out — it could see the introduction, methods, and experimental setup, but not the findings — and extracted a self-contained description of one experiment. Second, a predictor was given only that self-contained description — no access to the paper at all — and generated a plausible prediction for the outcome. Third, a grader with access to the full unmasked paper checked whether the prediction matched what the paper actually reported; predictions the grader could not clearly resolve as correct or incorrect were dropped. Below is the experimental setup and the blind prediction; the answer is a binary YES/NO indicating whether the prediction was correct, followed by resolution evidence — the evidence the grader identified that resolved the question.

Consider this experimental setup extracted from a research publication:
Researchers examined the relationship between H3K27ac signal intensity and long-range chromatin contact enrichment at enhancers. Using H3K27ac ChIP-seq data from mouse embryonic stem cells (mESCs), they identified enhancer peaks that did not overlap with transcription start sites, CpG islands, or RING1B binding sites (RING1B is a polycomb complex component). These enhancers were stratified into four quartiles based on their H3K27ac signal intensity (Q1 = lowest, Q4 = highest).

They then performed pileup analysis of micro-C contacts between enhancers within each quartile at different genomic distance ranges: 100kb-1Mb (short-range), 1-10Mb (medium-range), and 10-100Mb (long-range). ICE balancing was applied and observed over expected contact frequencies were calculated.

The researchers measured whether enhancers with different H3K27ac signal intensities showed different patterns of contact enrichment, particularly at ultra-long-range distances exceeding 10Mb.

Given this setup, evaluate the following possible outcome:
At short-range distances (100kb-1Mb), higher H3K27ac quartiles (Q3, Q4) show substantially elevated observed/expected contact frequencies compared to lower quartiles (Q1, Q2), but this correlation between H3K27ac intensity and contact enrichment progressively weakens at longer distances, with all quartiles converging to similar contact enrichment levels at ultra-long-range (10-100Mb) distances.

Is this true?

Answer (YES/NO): NO